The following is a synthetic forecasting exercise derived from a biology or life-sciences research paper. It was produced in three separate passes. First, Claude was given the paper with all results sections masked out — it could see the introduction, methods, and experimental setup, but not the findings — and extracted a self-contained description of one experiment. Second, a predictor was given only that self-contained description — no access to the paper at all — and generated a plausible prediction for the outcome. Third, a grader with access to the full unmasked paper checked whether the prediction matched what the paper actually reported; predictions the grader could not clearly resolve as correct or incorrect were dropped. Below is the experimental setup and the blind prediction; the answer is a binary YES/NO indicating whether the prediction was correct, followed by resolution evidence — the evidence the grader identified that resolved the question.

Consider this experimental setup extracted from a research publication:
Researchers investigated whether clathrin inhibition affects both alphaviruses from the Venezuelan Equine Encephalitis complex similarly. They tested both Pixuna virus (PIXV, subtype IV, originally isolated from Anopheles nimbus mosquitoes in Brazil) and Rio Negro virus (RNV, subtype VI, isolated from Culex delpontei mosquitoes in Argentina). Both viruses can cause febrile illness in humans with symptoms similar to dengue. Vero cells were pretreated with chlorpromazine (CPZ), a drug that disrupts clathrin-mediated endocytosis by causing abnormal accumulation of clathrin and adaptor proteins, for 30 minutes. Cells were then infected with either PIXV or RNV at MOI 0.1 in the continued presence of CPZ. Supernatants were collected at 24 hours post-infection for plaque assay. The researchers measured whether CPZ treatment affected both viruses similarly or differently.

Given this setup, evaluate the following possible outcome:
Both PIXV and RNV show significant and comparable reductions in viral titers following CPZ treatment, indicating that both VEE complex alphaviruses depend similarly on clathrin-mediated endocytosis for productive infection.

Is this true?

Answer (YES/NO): YES